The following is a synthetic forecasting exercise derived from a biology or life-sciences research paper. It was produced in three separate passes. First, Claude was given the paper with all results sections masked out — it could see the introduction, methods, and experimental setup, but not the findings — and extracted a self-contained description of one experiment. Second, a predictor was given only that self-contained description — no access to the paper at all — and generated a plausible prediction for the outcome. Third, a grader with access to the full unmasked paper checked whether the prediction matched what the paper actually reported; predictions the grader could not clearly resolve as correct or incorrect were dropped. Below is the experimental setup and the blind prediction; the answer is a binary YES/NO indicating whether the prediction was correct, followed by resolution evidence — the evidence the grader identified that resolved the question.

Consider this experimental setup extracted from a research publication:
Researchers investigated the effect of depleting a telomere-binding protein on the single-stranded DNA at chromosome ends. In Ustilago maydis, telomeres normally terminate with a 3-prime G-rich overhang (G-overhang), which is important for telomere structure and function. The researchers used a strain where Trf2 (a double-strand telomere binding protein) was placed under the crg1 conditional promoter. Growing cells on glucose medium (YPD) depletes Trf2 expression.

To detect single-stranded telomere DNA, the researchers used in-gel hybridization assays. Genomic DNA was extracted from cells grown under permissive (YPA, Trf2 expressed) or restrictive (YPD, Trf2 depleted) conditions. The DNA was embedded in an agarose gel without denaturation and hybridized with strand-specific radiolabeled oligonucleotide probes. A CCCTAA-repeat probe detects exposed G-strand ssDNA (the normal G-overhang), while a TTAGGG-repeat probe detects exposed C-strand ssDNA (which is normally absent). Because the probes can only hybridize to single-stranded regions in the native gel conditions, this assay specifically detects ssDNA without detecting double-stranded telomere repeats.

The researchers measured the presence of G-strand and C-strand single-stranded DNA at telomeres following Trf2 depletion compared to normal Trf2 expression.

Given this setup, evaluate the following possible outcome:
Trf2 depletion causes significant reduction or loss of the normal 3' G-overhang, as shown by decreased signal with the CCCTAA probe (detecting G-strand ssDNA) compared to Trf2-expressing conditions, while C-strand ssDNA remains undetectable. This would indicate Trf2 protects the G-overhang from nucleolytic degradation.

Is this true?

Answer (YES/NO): NO